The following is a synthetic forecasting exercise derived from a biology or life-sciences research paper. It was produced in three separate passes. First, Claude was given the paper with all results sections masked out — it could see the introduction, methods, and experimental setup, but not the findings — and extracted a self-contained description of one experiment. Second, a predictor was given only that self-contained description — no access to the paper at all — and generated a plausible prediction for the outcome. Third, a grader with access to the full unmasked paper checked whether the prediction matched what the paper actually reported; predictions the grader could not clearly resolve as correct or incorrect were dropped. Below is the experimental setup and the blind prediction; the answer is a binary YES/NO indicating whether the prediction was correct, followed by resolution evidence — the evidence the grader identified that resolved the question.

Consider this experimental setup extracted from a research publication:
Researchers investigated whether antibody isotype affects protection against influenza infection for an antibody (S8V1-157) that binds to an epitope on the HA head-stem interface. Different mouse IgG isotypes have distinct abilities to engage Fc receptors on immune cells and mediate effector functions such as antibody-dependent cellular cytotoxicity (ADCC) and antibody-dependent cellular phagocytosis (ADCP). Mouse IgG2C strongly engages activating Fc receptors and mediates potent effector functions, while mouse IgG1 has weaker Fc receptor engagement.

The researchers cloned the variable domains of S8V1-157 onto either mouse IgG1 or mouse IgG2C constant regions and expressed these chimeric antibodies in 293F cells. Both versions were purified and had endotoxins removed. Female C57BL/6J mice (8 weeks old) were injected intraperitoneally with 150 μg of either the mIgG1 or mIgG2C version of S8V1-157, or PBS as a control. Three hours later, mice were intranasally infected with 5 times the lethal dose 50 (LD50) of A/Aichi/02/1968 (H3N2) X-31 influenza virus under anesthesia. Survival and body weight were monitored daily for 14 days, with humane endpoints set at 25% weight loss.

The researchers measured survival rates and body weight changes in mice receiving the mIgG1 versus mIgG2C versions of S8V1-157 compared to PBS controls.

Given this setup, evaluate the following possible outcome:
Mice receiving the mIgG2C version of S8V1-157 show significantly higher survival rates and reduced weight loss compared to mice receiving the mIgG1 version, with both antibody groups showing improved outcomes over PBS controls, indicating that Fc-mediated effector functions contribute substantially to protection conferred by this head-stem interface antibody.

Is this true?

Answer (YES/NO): NO